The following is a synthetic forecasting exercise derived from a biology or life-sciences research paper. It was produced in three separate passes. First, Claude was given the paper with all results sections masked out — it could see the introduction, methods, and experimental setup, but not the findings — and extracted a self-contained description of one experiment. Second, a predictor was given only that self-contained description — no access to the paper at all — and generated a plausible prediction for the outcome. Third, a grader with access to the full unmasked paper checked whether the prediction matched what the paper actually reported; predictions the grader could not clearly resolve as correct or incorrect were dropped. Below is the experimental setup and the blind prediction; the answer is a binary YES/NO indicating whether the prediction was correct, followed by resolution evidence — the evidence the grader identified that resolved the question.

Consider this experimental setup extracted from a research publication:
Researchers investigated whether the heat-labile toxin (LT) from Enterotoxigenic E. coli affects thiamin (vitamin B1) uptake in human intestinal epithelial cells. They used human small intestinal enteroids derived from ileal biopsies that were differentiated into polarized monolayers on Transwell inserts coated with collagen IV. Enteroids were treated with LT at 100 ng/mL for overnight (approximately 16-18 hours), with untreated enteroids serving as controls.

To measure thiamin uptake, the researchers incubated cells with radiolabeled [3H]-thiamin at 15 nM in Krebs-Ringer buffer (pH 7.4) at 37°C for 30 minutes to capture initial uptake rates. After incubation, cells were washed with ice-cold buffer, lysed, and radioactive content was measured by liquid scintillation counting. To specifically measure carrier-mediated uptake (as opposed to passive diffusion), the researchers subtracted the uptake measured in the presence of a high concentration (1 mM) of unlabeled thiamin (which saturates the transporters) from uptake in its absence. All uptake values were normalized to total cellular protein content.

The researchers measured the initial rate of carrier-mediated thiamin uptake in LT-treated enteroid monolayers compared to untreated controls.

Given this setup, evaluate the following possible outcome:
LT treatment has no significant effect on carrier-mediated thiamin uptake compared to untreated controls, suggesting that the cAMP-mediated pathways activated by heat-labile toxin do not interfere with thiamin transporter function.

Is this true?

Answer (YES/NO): NO